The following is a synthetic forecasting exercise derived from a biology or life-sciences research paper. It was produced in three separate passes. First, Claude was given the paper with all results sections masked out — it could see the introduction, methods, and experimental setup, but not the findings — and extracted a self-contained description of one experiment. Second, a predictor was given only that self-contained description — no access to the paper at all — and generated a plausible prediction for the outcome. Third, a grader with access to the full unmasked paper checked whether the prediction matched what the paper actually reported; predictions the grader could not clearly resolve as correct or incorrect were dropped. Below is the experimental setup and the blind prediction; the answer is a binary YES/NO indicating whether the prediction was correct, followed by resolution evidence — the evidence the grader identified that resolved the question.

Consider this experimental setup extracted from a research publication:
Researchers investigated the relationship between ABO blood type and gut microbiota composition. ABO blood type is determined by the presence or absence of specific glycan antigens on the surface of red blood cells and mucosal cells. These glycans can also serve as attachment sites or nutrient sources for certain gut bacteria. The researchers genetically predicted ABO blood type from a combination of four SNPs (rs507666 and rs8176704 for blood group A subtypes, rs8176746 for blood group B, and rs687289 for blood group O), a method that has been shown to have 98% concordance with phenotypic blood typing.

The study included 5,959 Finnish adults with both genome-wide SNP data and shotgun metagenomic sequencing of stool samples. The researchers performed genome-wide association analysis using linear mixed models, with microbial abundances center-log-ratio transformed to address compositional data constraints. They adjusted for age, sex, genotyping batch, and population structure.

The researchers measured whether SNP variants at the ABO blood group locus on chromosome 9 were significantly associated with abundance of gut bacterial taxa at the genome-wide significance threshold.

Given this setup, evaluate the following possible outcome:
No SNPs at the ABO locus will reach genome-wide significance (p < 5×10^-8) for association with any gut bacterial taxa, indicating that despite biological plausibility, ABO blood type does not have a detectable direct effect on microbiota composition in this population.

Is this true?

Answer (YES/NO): NO